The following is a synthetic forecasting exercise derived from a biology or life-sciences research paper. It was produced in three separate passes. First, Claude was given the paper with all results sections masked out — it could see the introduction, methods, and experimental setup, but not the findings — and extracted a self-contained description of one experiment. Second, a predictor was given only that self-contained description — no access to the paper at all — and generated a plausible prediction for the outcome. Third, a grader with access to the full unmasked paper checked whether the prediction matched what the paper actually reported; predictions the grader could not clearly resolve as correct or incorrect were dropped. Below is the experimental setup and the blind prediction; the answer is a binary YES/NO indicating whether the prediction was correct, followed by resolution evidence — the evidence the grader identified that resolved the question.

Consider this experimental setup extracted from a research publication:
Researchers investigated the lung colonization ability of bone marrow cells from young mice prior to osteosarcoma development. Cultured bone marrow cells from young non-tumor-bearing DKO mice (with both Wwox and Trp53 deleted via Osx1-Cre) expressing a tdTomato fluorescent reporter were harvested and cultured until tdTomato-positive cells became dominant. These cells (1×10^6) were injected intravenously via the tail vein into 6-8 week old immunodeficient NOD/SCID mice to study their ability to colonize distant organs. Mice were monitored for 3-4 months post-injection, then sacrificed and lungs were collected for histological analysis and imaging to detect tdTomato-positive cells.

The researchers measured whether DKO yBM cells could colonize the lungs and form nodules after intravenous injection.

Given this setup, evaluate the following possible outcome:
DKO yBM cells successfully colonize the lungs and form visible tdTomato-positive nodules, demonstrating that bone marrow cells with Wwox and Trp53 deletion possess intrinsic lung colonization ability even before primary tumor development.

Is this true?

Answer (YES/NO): YES